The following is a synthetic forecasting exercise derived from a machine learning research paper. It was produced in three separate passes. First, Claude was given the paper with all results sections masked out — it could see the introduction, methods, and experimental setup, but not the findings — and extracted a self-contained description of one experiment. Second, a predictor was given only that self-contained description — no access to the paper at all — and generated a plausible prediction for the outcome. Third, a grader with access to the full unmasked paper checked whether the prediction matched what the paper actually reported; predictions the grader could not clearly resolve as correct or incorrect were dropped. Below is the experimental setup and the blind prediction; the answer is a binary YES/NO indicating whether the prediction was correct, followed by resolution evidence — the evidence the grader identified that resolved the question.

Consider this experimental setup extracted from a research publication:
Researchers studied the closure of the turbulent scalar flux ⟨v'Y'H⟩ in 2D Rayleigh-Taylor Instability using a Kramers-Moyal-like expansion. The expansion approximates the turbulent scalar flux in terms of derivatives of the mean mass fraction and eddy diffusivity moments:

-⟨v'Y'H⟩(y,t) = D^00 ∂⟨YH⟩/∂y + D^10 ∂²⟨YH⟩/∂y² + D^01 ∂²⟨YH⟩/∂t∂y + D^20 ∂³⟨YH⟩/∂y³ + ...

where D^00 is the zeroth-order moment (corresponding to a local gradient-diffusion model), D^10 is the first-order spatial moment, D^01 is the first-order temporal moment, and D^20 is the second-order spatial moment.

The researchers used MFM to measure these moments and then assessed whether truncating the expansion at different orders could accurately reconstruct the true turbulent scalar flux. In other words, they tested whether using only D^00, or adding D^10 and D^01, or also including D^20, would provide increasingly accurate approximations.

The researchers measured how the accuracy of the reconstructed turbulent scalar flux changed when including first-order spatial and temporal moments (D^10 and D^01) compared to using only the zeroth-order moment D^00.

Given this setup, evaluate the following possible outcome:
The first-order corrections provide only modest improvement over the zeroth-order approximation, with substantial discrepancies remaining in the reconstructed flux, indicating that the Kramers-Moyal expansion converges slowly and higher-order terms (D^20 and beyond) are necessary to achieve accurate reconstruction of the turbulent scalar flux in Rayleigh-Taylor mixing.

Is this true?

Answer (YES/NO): NO